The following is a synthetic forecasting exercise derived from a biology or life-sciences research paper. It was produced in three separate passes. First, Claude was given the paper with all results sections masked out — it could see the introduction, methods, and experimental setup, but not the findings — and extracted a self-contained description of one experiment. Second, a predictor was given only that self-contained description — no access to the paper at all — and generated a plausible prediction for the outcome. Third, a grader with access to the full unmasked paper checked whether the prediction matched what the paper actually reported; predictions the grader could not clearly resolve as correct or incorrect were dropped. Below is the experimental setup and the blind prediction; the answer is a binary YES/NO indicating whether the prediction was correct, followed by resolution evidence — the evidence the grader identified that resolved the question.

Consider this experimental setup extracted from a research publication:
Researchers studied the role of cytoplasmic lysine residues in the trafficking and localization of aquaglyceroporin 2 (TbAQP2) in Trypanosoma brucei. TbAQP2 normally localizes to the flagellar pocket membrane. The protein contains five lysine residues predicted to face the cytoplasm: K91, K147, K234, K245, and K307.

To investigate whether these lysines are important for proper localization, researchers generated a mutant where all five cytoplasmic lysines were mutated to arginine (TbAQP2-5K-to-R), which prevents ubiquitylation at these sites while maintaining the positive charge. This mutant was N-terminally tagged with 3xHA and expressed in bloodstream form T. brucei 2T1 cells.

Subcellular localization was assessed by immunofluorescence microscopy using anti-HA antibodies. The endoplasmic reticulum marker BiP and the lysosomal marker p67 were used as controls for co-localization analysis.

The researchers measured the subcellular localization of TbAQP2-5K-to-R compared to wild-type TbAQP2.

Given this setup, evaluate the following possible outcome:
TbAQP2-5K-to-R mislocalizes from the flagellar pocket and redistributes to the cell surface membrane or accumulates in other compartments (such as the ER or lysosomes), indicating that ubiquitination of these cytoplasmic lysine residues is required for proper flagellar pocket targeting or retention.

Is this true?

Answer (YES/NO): NO